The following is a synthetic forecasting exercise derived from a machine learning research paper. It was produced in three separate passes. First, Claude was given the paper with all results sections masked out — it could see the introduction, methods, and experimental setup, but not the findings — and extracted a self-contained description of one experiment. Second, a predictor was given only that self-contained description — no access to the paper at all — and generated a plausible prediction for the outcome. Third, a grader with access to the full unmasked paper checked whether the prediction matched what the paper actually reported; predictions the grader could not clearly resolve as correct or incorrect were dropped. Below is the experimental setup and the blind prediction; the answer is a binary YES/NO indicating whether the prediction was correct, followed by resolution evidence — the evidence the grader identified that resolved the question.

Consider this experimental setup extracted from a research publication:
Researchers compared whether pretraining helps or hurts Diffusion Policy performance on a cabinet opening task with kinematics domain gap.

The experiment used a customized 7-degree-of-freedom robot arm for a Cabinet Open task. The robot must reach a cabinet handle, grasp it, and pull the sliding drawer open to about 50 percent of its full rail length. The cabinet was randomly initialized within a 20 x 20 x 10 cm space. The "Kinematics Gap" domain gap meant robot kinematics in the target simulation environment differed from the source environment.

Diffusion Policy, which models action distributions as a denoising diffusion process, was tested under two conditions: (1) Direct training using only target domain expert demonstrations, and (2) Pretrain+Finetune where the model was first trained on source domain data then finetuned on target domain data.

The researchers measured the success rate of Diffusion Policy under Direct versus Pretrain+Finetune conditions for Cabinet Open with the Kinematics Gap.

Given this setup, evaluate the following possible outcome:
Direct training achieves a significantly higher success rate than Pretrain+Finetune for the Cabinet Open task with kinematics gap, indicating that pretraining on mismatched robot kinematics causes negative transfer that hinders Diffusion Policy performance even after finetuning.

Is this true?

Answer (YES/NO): NO